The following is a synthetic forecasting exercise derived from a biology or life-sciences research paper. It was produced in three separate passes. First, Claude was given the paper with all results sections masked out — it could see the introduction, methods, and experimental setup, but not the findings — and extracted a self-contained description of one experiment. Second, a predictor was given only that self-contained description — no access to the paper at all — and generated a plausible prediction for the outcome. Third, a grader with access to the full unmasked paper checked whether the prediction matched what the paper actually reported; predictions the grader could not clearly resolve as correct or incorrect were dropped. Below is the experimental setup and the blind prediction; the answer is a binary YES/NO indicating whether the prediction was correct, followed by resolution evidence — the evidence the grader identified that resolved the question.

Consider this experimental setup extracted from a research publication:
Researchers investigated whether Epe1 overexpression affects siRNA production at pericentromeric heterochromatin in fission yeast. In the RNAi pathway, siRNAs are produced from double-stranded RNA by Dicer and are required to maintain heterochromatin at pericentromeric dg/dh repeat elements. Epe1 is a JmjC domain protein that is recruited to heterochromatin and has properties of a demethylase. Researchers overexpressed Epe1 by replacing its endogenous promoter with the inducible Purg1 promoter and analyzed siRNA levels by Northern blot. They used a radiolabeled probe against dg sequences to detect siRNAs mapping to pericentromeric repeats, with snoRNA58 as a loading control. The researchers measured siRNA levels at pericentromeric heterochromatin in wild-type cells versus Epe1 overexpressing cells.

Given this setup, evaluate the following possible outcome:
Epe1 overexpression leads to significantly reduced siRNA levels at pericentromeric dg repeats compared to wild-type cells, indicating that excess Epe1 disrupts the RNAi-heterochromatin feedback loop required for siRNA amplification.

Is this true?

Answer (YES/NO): NO